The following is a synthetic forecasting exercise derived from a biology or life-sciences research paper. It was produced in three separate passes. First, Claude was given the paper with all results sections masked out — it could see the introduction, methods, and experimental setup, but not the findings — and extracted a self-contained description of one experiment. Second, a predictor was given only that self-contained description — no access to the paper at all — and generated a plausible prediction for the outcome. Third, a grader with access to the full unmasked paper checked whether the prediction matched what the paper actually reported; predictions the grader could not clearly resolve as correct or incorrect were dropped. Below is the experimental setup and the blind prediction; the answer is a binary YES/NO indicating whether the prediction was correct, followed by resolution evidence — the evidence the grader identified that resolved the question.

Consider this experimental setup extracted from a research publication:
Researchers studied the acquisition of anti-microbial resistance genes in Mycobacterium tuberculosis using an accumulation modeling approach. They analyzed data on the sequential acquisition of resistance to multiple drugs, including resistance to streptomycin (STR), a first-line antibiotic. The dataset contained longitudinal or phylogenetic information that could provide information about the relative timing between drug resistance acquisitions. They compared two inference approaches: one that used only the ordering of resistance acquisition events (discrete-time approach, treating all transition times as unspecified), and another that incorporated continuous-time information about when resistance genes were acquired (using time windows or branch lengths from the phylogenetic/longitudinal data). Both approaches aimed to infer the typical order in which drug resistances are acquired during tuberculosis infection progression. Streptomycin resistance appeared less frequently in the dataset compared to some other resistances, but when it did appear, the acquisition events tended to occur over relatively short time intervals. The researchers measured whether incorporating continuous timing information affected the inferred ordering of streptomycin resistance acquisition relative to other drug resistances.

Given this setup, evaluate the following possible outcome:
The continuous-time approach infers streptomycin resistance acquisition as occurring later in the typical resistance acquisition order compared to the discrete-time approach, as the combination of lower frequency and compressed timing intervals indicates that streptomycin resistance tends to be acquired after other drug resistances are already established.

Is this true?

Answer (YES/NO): NO